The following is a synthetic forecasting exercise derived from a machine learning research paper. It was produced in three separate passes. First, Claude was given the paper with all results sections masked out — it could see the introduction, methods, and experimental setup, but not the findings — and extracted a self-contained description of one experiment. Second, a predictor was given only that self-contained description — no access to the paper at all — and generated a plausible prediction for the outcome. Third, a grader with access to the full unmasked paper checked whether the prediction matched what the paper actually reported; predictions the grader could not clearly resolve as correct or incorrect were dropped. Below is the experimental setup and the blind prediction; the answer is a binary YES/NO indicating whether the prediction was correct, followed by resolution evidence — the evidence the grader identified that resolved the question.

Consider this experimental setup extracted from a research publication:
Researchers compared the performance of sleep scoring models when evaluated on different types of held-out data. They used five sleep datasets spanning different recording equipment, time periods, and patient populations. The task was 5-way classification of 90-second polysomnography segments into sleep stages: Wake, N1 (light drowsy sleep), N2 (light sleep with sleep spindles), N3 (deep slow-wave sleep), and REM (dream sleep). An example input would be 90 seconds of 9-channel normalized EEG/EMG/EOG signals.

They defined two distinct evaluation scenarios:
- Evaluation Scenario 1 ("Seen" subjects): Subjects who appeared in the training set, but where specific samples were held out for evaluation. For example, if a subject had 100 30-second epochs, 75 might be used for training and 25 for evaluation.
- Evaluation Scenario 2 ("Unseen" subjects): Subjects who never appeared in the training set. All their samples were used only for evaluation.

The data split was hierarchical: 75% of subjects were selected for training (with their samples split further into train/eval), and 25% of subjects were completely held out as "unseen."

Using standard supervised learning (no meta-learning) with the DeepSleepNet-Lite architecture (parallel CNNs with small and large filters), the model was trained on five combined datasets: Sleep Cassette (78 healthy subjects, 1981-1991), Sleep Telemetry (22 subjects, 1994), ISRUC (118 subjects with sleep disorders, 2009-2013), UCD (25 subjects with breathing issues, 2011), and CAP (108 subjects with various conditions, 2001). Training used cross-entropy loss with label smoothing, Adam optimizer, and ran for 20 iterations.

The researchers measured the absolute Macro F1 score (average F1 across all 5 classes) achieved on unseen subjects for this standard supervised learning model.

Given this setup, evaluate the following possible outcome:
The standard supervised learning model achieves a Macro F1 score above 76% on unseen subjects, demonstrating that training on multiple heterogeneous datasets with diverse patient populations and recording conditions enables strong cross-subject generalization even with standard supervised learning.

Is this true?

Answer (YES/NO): NO